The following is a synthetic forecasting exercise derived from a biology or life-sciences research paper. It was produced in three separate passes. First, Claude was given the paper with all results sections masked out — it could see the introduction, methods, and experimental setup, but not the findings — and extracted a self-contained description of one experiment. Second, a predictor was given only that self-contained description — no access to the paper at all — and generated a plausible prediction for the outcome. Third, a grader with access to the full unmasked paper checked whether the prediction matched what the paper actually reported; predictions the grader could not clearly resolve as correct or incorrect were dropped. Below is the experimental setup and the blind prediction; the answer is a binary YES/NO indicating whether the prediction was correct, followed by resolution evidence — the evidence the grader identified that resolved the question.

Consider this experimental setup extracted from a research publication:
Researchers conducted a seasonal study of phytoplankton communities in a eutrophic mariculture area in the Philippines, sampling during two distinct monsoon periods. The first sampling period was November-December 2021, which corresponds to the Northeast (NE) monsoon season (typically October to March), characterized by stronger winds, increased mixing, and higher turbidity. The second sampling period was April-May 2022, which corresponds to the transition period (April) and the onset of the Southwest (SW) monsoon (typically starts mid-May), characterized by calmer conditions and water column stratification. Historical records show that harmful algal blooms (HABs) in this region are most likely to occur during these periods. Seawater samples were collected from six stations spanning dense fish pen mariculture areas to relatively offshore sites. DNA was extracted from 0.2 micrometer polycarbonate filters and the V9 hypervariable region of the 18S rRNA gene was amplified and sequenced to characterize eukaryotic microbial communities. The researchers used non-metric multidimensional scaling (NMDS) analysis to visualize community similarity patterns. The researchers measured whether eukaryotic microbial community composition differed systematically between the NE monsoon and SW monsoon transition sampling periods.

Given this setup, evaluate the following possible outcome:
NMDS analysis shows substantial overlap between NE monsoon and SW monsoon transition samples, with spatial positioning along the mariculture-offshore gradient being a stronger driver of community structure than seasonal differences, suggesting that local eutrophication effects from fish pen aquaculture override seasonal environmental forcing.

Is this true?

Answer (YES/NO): NO